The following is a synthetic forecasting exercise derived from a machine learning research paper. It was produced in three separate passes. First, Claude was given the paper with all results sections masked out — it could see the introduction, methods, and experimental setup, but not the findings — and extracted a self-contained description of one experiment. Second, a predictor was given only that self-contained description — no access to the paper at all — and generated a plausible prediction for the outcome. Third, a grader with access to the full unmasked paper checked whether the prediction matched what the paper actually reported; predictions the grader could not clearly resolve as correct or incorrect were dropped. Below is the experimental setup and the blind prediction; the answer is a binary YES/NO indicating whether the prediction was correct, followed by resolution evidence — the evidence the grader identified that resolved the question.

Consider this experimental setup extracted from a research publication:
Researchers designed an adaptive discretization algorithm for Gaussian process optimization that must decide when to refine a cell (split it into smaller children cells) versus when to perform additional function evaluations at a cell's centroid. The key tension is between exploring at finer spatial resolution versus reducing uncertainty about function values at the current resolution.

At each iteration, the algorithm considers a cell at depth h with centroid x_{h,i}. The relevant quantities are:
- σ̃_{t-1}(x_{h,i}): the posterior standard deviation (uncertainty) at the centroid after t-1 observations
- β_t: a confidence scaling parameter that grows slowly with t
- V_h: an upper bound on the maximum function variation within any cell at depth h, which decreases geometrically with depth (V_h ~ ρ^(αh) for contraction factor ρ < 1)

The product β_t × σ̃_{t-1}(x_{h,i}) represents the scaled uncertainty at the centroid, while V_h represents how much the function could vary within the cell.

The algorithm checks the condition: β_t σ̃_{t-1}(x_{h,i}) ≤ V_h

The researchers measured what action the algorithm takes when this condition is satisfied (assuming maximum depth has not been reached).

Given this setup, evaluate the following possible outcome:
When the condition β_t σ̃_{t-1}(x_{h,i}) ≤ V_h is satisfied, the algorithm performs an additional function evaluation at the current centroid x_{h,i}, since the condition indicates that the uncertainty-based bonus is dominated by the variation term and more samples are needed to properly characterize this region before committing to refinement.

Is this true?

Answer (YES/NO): NO